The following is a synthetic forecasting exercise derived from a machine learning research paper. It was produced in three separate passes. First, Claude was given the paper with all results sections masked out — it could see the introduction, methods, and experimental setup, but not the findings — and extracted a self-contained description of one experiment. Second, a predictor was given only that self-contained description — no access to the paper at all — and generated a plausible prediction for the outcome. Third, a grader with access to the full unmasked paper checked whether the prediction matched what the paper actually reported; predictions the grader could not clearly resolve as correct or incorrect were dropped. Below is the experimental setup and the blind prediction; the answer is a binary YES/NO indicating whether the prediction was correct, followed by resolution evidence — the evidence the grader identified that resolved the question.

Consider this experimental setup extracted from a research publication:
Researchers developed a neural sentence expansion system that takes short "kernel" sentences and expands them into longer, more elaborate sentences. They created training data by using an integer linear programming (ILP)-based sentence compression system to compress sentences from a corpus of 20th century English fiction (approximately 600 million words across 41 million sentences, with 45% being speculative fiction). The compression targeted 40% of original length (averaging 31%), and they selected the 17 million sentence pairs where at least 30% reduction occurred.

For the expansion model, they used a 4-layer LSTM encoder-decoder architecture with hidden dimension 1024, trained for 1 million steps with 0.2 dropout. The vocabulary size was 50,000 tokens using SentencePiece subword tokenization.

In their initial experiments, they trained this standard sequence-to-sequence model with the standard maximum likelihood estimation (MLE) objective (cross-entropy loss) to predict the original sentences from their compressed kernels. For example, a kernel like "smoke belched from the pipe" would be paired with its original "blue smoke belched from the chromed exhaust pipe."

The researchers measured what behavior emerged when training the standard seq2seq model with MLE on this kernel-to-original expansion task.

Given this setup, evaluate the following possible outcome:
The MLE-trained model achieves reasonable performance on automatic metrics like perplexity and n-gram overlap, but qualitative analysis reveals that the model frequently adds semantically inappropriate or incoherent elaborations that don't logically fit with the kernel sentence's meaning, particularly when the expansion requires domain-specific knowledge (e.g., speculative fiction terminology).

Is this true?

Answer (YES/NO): NO